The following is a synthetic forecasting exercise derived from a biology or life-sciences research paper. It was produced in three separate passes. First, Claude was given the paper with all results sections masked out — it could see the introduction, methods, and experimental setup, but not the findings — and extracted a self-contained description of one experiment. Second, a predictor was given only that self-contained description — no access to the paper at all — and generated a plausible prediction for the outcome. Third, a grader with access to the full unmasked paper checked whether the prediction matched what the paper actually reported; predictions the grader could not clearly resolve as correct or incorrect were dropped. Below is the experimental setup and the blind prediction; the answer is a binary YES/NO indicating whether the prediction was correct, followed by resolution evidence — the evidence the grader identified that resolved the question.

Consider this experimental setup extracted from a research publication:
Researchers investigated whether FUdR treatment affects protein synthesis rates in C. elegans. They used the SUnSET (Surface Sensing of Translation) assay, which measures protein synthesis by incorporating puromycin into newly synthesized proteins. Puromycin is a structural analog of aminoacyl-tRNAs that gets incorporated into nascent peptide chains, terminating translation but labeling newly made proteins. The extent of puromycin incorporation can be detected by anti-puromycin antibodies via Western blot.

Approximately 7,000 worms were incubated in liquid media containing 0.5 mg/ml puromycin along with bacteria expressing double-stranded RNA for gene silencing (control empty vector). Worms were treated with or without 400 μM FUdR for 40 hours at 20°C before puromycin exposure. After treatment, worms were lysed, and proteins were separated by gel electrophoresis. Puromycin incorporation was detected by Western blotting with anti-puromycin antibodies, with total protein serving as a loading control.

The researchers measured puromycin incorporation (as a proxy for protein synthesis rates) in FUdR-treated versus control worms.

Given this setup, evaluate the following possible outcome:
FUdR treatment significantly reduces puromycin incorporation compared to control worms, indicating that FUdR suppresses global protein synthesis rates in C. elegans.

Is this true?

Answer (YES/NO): YES